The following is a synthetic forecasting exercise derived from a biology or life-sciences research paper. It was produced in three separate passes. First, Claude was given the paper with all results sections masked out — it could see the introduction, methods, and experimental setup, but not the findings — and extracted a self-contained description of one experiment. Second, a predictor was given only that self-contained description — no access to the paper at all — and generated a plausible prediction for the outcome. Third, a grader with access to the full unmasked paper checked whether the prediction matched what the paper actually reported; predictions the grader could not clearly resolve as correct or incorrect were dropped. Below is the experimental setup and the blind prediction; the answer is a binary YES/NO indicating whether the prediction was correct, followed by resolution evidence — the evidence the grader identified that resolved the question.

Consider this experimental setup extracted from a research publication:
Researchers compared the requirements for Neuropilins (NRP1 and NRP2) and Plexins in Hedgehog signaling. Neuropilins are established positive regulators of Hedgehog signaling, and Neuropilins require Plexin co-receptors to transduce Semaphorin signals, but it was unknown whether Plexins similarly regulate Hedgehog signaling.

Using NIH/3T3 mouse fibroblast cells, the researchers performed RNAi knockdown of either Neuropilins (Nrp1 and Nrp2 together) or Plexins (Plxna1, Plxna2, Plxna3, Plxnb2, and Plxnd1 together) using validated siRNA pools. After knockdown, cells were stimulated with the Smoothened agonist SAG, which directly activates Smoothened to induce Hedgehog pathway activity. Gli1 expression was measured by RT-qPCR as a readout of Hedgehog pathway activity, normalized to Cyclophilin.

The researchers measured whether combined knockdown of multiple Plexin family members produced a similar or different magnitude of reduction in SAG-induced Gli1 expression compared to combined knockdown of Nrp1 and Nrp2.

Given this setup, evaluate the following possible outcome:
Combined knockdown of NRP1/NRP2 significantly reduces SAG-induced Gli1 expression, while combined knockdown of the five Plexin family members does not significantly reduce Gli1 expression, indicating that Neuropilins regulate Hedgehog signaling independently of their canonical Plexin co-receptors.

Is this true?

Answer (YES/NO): NO